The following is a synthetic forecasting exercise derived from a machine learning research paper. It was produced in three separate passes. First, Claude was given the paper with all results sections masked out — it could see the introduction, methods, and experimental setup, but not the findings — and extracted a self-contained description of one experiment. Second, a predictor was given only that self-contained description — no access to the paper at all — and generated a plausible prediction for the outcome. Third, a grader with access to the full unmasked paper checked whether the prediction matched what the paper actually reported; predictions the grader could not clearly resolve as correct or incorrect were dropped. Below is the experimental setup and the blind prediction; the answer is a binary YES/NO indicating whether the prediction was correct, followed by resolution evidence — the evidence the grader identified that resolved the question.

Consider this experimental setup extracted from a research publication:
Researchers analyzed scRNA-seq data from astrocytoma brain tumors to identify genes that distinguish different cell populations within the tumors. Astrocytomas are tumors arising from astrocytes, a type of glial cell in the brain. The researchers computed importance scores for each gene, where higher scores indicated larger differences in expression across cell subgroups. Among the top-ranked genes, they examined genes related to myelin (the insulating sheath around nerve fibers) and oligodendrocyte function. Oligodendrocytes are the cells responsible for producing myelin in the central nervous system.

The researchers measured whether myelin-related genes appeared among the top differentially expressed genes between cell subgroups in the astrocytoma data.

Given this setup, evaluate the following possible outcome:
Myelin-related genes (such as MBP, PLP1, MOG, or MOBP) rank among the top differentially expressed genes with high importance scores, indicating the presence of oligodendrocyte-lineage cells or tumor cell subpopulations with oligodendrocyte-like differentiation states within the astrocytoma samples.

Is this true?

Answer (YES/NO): YES